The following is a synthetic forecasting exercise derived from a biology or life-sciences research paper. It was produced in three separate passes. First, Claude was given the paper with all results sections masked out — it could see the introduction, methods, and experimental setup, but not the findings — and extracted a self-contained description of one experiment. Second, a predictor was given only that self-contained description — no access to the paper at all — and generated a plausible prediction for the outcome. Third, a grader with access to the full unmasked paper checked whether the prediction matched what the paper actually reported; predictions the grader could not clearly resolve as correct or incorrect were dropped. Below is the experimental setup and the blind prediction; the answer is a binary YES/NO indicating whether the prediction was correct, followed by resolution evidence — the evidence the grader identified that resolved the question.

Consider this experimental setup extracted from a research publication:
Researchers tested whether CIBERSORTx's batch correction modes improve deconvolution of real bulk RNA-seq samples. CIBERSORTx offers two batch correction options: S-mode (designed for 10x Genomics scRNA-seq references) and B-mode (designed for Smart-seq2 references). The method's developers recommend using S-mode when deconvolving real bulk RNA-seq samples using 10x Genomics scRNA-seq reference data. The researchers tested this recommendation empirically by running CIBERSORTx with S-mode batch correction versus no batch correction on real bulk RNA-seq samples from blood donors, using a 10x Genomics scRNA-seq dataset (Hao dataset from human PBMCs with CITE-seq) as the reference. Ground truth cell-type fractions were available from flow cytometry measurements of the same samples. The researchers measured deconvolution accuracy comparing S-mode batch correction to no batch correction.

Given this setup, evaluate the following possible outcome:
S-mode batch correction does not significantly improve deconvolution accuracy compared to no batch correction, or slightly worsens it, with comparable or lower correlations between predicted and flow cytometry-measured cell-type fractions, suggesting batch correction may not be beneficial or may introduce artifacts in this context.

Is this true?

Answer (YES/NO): YES